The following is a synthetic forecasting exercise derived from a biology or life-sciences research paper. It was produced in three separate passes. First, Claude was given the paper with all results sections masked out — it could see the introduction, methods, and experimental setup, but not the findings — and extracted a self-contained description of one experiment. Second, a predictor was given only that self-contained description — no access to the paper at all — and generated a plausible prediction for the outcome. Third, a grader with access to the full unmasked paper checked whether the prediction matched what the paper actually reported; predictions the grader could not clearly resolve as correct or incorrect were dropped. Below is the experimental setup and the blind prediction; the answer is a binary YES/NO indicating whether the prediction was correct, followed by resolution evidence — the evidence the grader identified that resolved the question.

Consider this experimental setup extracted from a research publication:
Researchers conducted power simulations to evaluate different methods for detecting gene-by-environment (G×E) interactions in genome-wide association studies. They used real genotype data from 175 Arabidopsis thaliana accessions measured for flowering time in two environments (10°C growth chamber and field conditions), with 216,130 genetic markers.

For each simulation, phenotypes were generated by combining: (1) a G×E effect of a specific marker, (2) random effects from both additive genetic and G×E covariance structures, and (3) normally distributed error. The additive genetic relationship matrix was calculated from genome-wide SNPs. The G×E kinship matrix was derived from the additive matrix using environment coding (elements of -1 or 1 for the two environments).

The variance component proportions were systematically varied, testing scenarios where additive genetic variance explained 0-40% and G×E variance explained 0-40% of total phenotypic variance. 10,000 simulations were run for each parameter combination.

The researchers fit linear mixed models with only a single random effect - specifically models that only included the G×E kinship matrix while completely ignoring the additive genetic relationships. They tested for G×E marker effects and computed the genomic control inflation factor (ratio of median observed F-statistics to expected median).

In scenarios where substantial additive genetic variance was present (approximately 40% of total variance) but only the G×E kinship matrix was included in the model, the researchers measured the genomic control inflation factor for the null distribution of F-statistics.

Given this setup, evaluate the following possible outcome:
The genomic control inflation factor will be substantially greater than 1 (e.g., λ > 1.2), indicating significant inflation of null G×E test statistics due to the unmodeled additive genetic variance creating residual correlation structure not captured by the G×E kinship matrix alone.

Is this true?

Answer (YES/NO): NO